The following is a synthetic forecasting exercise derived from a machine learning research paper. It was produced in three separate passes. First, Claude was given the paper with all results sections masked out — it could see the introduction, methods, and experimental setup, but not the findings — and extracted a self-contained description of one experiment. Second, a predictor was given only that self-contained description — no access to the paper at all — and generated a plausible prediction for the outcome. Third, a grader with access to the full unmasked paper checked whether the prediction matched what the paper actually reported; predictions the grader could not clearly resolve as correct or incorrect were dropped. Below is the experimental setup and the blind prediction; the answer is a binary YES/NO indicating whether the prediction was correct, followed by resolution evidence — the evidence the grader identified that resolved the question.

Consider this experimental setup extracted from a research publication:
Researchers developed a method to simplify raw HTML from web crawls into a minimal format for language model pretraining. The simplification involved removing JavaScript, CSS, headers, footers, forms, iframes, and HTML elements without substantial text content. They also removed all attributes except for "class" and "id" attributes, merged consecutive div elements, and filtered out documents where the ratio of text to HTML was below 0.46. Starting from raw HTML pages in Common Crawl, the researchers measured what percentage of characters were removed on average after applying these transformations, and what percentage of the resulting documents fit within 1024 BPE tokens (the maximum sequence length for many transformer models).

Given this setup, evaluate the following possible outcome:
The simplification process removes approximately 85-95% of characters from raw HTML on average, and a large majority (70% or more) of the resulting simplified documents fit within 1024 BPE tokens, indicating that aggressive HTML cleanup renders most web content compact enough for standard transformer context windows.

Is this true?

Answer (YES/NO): YES